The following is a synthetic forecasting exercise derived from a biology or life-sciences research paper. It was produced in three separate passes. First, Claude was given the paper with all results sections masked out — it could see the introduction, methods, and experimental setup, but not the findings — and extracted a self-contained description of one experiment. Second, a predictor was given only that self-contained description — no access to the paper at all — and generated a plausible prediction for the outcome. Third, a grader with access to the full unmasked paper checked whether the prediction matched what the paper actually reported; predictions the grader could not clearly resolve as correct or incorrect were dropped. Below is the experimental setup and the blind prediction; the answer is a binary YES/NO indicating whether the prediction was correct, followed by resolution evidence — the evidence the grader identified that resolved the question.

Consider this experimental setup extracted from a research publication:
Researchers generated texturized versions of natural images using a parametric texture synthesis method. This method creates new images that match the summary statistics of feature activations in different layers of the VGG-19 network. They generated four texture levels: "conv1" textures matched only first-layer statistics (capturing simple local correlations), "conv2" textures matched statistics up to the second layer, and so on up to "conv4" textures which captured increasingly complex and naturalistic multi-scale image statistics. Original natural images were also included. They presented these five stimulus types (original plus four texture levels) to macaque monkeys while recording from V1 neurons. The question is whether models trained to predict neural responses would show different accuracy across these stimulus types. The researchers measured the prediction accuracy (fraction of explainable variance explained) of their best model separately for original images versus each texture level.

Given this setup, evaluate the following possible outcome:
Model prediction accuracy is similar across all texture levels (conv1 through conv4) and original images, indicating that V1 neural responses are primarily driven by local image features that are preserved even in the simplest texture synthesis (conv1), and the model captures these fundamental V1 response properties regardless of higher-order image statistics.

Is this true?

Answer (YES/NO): YES